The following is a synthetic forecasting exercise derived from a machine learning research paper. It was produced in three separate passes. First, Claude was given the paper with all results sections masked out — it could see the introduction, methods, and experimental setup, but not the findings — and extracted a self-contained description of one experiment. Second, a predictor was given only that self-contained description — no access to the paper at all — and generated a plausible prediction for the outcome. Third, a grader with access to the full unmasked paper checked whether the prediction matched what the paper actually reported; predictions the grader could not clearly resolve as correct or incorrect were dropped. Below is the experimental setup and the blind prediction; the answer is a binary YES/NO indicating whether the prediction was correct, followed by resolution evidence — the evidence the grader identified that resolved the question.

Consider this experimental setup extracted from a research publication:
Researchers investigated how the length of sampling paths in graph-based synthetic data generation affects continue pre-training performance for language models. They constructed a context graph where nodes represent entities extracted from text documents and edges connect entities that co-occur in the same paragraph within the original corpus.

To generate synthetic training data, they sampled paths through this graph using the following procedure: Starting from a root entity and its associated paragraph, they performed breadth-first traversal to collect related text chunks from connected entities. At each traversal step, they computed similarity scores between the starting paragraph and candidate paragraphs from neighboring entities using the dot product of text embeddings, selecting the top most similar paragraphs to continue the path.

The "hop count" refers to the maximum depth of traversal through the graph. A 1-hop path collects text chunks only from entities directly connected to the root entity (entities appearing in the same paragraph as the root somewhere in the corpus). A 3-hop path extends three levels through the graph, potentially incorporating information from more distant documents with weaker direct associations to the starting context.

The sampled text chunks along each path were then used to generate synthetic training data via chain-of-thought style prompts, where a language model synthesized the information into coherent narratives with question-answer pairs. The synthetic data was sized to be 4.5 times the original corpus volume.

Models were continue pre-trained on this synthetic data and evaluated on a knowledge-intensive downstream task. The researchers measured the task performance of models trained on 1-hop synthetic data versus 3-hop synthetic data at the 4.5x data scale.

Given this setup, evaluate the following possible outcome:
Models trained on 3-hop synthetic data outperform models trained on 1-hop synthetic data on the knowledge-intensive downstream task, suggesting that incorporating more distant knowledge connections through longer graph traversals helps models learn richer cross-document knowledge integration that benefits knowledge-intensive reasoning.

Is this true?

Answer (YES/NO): NO